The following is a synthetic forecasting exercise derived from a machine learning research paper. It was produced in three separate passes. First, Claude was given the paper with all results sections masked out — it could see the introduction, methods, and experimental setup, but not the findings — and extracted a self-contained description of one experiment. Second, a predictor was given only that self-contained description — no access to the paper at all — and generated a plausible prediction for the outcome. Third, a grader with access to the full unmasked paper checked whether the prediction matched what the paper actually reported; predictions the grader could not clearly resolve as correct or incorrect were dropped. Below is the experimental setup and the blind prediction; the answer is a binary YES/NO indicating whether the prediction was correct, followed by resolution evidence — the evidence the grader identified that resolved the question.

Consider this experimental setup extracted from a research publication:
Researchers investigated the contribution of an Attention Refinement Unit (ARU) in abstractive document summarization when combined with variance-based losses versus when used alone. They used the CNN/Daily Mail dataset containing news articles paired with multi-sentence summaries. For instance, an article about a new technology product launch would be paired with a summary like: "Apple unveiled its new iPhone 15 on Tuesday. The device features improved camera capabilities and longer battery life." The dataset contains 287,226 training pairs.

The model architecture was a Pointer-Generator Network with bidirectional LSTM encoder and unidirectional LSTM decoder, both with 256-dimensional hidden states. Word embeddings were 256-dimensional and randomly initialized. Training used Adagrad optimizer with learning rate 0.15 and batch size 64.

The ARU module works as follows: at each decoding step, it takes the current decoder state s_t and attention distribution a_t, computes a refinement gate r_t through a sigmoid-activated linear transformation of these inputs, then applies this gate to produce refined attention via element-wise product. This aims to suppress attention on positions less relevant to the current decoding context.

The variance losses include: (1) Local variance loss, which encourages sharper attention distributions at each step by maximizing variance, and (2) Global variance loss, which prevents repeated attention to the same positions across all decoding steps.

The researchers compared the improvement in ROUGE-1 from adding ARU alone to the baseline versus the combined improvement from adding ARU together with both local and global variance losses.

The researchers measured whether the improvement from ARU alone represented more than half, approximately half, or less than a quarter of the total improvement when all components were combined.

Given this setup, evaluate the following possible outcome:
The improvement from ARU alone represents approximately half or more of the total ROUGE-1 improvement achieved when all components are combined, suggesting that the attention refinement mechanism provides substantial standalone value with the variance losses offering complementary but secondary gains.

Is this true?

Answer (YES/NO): NO